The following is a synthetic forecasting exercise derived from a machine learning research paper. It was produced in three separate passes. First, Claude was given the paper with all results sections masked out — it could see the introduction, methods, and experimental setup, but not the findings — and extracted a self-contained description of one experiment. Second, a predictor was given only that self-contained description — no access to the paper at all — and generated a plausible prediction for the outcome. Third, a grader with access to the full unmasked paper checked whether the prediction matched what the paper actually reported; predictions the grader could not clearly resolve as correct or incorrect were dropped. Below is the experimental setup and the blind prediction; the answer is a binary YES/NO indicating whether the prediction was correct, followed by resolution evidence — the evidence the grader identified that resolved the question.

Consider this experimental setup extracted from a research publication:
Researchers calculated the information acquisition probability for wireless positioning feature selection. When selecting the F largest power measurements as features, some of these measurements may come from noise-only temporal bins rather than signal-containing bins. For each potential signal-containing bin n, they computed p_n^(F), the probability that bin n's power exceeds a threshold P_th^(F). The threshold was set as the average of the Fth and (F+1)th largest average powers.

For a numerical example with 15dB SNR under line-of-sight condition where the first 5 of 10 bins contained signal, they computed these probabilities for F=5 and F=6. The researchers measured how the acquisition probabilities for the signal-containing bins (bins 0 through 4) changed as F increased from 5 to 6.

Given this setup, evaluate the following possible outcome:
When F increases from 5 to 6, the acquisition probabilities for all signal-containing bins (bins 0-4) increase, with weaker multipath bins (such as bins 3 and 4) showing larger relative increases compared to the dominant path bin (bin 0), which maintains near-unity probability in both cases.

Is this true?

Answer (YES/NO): NO